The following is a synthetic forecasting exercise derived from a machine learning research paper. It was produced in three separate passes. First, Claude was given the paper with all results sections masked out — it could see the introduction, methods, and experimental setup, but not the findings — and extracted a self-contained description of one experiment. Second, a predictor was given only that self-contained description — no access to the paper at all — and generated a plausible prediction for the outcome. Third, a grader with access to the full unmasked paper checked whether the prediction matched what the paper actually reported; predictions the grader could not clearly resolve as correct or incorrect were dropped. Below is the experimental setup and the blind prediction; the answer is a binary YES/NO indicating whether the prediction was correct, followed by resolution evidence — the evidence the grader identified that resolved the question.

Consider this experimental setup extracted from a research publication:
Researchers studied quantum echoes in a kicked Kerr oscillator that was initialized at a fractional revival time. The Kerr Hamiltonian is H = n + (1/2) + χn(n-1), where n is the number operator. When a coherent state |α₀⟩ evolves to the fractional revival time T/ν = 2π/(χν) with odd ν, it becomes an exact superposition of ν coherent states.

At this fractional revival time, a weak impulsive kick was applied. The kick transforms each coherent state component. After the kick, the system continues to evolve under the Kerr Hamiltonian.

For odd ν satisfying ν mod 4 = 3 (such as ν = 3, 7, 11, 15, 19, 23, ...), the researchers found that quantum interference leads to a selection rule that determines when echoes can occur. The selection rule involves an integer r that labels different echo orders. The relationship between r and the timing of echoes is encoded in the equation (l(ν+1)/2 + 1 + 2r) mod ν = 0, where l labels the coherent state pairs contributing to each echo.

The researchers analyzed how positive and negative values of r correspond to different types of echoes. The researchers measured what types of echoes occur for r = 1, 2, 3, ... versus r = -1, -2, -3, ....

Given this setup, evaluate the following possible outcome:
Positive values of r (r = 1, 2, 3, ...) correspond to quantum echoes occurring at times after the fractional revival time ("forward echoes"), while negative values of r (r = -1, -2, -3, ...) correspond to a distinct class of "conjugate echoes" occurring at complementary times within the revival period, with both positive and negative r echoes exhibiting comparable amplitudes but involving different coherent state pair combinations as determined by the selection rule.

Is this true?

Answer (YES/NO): NO